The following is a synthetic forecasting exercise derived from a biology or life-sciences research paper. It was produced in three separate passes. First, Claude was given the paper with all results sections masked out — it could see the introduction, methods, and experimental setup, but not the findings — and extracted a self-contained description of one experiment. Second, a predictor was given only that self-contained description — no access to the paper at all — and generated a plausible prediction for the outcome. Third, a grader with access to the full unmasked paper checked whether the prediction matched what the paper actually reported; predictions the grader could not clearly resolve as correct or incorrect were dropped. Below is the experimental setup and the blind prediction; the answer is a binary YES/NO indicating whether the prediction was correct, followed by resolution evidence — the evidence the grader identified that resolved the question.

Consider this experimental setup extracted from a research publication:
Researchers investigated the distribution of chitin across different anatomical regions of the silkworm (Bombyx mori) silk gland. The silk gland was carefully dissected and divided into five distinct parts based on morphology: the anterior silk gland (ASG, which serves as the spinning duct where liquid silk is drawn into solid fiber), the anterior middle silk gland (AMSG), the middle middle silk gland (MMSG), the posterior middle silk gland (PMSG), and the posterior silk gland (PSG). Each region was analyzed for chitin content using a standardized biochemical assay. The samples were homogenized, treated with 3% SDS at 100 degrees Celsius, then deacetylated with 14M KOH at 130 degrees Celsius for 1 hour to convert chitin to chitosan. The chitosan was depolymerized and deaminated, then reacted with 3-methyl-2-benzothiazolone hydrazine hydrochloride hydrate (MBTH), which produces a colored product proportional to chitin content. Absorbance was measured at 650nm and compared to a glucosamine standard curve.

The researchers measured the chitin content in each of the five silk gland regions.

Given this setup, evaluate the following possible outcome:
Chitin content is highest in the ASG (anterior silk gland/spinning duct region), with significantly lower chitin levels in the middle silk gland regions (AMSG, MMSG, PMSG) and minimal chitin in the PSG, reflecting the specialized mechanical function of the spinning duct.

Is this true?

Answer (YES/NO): YES